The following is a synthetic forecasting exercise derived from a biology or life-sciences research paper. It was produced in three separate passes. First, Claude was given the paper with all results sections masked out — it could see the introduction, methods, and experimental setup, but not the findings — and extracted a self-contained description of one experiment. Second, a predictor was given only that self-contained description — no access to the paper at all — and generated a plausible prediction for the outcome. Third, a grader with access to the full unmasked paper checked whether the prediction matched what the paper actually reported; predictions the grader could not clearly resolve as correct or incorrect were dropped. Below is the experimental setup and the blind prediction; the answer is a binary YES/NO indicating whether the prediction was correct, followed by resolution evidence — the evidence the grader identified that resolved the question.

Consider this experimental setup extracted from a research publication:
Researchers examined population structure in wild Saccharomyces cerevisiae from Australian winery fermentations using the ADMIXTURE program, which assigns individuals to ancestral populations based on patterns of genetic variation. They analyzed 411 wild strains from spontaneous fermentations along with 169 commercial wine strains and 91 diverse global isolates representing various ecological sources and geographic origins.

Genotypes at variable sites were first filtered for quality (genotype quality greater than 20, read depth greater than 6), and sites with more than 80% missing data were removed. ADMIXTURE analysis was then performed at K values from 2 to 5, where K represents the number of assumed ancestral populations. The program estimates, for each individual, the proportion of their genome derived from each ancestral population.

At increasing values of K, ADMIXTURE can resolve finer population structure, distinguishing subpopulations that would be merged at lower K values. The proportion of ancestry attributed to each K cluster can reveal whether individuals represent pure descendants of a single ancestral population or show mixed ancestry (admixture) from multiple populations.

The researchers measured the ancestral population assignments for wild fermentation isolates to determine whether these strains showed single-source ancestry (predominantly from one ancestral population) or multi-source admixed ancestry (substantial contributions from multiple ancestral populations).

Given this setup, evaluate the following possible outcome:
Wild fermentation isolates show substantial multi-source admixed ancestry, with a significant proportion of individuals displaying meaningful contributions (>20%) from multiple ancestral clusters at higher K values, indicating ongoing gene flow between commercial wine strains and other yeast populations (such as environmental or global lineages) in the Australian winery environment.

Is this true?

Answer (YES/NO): YES